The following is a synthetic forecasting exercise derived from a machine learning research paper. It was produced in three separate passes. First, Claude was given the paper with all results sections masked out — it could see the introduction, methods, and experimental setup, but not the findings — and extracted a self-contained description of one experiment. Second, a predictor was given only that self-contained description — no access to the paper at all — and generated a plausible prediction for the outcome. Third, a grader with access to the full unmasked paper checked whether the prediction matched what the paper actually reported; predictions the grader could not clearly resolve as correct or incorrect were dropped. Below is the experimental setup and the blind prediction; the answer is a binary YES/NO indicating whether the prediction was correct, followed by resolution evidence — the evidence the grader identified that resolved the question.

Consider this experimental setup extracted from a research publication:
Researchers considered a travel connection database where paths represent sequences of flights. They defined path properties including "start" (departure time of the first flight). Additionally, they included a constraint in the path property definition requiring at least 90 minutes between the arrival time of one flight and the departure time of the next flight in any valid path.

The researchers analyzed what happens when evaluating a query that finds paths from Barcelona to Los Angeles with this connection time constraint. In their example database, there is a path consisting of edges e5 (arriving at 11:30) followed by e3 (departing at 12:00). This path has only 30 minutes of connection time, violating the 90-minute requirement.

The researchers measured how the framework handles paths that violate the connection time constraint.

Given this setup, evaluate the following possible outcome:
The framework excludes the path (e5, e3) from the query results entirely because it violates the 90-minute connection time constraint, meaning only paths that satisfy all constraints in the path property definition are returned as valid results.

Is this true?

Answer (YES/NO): YES